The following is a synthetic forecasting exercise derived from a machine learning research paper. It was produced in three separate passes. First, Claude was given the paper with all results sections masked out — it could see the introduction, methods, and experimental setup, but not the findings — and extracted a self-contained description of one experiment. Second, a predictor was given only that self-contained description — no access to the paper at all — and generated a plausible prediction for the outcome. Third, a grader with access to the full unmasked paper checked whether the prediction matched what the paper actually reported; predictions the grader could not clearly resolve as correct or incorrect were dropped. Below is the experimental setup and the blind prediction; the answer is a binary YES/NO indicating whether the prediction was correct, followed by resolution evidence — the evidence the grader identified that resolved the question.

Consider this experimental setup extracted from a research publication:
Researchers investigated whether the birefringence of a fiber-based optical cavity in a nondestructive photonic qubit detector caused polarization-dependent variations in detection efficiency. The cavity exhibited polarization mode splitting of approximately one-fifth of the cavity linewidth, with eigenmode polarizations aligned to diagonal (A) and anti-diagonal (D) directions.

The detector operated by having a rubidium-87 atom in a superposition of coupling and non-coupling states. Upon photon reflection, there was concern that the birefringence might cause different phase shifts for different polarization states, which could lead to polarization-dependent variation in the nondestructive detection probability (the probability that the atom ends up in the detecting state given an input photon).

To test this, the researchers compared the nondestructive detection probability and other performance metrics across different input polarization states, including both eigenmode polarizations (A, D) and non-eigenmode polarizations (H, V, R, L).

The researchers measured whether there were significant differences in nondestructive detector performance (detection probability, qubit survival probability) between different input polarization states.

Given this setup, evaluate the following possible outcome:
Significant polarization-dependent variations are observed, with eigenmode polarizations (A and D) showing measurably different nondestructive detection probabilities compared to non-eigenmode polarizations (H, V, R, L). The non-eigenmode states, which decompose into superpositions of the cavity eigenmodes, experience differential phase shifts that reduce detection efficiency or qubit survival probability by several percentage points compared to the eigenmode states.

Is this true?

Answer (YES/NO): NO